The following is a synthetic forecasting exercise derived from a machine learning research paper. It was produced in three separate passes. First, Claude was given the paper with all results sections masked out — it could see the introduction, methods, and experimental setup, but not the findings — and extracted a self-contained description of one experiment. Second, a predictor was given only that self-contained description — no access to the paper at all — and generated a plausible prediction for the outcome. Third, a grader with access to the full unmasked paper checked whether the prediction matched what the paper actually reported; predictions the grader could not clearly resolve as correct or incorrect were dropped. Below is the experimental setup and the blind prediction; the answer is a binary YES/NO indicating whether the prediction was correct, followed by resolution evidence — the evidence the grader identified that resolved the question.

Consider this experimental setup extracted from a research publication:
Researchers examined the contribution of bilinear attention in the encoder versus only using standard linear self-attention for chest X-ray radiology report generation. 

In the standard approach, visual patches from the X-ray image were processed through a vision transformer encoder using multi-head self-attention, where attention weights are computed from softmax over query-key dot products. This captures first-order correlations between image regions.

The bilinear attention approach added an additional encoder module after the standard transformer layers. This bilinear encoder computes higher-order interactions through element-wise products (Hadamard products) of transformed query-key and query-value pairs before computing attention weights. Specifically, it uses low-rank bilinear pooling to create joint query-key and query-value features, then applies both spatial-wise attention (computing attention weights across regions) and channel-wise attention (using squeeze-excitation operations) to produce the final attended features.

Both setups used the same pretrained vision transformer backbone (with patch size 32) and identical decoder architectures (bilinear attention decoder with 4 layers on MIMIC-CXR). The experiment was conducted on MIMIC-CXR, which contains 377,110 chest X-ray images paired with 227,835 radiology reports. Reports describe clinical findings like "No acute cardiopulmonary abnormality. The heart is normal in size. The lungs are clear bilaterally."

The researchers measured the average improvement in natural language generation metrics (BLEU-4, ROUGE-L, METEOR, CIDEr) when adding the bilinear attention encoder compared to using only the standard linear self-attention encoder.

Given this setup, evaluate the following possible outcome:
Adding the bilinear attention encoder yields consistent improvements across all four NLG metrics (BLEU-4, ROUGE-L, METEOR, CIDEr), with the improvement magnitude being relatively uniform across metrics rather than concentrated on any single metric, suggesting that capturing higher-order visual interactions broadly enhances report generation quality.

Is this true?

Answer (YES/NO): NO